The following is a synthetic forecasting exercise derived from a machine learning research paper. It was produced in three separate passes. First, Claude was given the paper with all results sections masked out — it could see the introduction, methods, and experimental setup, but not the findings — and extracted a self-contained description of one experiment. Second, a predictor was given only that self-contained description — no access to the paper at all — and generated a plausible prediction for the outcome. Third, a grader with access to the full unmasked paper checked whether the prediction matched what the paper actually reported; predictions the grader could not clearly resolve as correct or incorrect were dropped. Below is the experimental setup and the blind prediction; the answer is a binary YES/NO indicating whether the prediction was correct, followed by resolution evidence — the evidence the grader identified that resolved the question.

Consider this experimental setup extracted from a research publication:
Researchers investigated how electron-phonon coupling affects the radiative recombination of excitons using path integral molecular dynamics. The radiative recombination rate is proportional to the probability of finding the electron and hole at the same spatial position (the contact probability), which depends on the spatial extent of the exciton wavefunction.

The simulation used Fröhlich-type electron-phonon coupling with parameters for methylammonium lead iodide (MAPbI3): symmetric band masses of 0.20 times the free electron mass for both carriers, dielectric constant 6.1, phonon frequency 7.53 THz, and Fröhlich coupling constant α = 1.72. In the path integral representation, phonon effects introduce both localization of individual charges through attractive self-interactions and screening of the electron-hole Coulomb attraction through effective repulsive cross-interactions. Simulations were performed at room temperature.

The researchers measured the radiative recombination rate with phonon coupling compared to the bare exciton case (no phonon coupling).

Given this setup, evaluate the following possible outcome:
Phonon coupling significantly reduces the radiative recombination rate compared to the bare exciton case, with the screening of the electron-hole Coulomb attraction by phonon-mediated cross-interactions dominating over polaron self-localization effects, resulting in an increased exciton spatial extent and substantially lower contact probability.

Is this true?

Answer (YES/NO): YES